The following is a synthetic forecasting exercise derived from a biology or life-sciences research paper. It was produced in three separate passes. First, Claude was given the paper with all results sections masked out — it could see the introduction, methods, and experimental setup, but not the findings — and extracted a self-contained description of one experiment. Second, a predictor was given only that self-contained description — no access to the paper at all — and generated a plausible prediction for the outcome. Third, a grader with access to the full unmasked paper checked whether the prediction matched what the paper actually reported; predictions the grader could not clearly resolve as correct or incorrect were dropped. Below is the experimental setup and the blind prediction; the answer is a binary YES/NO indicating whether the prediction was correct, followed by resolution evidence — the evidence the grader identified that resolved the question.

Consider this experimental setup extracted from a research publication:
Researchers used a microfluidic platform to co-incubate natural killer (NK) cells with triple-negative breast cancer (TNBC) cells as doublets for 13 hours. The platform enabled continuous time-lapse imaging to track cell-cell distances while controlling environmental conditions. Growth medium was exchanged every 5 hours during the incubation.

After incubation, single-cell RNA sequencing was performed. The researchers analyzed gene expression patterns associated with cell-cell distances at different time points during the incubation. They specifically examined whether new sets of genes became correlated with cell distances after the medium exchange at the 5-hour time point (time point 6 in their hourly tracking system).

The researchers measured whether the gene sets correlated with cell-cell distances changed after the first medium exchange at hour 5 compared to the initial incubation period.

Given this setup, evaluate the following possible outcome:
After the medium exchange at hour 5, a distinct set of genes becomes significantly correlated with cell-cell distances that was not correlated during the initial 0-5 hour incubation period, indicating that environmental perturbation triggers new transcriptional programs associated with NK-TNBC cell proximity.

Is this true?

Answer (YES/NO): YES